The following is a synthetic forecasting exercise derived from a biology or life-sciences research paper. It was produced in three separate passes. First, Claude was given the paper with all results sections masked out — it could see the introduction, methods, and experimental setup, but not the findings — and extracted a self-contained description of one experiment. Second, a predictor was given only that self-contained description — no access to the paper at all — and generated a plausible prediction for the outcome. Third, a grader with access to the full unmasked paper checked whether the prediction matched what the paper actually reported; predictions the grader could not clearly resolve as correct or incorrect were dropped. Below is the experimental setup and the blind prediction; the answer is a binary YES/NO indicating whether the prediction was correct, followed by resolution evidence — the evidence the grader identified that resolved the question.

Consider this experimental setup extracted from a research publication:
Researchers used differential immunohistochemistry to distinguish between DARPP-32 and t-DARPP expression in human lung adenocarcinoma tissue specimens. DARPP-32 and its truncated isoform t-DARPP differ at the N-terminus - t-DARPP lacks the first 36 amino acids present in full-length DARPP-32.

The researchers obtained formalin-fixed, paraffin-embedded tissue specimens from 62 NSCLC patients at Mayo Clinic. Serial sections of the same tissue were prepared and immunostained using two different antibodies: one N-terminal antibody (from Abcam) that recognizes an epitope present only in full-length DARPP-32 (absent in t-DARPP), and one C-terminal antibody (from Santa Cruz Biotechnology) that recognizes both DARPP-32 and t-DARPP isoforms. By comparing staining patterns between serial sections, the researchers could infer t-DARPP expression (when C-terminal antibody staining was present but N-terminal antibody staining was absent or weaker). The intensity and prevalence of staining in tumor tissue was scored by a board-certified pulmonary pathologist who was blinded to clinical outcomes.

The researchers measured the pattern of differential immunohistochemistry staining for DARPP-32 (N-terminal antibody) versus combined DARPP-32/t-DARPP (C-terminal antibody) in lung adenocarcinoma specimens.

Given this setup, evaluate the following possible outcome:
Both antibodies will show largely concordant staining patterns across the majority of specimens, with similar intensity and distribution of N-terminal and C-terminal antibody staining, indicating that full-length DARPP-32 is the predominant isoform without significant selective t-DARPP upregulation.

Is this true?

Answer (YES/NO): NO